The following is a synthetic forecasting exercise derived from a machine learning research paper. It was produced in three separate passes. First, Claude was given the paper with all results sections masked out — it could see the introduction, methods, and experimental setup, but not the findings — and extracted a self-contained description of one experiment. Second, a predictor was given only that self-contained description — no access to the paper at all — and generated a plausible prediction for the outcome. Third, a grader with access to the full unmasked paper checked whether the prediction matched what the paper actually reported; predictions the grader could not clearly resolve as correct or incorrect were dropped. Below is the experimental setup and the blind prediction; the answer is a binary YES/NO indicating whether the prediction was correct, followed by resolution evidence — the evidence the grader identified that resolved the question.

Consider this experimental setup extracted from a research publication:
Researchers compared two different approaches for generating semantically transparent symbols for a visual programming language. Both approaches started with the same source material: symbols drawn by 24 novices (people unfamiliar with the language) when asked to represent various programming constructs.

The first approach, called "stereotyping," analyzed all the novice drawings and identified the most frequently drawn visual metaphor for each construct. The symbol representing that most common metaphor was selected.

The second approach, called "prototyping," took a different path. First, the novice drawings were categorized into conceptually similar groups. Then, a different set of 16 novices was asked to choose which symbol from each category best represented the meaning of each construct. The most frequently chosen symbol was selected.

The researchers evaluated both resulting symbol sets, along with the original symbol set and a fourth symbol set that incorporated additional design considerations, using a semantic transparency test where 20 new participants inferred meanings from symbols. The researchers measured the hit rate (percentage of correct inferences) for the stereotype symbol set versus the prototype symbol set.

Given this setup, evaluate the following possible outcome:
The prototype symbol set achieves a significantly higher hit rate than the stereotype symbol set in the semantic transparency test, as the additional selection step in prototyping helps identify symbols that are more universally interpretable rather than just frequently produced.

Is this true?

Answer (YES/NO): NO